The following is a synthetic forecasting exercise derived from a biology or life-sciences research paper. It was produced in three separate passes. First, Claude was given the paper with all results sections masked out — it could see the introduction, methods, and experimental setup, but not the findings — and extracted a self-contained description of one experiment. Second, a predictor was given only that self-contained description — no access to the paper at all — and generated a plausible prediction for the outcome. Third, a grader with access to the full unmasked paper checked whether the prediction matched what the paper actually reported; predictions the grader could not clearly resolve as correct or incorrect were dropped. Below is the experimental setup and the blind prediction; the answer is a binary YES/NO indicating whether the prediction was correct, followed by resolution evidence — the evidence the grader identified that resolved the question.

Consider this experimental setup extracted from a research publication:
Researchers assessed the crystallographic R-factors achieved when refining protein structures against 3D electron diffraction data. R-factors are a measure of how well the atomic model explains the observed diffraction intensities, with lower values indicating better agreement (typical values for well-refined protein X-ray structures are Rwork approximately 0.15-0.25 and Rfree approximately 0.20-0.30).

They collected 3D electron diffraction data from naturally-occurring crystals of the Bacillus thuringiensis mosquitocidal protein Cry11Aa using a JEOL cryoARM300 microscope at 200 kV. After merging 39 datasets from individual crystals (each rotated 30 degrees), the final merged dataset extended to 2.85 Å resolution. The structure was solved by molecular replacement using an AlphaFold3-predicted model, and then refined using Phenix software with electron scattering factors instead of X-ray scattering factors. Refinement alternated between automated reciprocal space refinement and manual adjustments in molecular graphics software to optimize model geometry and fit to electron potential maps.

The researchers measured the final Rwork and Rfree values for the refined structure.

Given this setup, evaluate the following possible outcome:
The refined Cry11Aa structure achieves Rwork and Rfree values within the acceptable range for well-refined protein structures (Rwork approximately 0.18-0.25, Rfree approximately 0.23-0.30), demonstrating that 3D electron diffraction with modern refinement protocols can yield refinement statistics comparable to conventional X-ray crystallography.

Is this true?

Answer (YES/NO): NO